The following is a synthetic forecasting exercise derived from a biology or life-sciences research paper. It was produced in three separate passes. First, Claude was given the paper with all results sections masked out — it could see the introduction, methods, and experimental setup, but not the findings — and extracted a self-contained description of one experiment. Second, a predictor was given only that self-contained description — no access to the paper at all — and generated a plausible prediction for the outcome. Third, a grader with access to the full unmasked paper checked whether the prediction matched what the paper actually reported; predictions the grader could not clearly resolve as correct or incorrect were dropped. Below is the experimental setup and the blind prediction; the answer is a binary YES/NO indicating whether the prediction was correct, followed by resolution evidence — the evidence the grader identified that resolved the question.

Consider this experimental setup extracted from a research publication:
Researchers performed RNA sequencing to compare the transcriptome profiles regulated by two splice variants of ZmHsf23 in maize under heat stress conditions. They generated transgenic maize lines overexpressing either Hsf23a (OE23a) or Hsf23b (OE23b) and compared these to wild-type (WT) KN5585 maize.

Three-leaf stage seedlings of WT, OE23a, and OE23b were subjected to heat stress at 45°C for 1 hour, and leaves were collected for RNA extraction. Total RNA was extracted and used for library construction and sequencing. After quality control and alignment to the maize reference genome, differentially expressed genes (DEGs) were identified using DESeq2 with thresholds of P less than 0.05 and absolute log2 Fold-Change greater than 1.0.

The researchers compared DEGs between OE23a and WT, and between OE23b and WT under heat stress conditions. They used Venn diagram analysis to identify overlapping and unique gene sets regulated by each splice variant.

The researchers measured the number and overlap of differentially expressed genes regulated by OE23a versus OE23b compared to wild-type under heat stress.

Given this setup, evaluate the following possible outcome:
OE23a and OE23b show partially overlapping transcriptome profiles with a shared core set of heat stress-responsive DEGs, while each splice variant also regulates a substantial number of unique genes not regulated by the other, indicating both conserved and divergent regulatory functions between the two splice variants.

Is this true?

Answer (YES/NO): NO